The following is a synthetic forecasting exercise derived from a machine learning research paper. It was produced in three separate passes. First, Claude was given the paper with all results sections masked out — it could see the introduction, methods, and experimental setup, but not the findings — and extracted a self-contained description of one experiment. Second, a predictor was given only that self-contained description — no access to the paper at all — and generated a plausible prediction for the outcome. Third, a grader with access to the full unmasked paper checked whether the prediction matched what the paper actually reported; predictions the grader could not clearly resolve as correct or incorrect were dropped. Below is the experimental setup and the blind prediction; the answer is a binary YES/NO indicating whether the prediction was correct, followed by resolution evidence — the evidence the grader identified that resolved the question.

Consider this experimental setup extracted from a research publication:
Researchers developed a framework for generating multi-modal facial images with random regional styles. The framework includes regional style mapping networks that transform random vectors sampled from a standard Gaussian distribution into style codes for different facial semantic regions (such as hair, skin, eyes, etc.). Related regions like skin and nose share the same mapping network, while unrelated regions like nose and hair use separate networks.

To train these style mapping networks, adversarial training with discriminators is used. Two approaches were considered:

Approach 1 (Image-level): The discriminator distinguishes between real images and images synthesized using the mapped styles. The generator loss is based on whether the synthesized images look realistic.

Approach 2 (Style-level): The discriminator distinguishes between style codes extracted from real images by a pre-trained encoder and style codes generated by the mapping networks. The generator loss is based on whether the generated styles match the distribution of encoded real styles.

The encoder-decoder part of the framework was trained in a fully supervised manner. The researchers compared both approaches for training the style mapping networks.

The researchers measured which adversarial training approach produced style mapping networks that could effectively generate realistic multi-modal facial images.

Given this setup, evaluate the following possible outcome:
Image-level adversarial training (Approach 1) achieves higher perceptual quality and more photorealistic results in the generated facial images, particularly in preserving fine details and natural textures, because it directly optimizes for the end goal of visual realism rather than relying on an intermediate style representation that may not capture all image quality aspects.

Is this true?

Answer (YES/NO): NO